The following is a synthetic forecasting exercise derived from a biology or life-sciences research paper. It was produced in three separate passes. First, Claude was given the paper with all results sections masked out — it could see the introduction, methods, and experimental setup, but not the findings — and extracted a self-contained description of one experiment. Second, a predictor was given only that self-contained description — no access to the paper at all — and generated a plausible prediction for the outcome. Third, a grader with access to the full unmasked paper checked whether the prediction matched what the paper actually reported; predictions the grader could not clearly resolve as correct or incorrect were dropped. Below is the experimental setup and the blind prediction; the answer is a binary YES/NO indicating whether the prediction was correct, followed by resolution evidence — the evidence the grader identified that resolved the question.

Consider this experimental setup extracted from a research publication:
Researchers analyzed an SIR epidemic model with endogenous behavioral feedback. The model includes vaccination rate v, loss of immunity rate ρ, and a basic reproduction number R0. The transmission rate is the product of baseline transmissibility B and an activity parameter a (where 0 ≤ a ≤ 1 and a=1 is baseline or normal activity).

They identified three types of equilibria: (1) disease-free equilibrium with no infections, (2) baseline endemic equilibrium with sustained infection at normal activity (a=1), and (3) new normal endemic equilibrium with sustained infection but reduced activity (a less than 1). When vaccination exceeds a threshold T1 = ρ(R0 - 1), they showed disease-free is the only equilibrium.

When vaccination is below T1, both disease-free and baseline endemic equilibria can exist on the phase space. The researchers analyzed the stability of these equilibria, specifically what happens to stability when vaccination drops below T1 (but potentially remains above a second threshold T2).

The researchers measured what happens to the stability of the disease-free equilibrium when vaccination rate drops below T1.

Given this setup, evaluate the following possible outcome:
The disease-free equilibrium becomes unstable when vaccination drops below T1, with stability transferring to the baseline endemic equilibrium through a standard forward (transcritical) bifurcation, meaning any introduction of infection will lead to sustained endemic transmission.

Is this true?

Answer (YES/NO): YES